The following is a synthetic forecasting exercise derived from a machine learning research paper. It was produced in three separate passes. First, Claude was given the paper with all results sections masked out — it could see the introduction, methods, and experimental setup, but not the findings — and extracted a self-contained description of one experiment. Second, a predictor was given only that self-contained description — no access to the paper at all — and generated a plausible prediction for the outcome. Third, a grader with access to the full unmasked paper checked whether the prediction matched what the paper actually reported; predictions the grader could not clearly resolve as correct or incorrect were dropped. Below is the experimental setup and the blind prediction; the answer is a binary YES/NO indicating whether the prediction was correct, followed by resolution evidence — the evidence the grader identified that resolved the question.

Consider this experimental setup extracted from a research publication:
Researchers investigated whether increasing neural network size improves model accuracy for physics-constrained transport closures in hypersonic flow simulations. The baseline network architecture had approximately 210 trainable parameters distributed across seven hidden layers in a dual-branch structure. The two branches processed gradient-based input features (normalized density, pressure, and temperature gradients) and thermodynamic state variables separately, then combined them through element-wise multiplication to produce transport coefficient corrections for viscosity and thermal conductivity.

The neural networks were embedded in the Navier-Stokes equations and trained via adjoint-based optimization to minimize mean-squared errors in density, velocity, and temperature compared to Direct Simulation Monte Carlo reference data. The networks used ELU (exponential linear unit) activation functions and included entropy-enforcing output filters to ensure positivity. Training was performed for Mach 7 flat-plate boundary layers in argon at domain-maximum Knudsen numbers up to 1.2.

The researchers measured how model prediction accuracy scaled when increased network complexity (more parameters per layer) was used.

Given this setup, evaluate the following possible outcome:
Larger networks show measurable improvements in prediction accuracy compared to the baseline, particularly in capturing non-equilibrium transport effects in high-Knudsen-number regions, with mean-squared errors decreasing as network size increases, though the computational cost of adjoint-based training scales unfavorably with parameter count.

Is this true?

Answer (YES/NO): NO